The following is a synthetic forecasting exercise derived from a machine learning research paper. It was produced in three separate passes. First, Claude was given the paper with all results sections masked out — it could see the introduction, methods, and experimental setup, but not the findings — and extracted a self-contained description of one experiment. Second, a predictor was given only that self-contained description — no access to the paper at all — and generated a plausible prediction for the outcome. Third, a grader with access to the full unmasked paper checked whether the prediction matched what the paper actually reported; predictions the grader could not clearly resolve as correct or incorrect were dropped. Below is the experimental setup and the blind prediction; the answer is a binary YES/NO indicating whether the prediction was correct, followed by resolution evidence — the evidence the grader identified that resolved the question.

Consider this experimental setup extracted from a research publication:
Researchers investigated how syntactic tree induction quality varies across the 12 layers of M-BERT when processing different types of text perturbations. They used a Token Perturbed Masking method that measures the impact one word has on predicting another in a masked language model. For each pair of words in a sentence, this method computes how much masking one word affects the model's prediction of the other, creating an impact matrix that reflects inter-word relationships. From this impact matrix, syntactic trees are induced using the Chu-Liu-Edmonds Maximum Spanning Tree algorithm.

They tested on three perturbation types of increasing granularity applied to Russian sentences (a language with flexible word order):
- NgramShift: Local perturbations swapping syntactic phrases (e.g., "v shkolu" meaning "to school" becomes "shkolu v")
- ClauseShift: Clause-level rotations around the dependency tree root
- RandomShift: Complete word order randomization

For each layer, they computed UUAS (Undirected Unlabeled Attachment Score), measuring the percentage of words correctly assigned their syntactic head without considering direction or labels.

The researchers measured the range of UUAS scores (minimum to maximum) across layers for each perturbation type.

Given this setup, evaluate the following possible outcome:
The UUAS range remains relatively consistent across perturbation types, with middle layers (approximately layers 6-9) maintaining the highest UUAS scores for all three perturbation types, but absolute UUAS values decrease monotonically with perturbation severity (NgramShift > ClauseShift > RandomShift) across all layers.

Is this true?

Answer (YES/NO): NO